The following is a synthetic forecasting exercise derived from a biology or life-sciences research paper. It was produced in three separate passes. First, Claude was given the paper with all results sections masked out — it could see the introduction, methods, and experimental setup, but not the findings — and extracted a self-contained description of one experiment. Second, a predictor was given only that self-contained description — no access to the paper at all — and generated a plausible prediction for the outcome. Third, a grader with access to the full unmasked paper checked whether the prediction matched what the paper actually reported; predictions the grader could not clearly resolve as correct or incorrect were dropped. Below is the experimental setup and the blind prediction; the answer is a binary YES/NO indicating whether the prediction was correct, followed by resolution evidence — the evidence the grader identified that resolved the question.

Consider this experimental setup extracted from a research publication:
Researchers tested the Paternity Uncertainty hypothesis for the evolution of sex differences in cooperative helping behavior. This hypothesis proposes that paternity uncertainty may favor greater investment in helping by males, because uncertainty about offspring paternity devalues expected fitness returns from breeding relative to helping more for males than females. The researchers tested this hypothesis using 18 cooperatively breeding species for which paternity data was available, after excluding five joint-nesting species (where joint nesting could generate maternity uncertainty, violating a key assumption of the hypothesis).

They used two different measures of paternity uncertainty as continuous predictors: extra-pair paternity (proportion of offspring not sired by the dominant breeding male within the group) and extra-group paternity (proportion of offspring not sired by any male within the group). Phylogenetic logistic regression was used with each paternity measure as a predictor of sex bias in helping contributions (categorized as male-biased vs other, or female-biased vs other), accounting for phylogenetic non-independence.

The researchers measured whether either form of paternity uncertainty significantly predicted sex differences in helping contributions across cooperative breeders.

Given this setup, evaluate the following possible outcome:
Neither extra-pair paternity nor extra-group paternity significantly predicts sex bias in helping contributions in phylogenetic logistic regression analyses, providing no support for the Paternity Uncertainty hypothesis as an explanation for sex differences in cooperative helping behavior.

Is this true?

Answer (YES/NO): YES